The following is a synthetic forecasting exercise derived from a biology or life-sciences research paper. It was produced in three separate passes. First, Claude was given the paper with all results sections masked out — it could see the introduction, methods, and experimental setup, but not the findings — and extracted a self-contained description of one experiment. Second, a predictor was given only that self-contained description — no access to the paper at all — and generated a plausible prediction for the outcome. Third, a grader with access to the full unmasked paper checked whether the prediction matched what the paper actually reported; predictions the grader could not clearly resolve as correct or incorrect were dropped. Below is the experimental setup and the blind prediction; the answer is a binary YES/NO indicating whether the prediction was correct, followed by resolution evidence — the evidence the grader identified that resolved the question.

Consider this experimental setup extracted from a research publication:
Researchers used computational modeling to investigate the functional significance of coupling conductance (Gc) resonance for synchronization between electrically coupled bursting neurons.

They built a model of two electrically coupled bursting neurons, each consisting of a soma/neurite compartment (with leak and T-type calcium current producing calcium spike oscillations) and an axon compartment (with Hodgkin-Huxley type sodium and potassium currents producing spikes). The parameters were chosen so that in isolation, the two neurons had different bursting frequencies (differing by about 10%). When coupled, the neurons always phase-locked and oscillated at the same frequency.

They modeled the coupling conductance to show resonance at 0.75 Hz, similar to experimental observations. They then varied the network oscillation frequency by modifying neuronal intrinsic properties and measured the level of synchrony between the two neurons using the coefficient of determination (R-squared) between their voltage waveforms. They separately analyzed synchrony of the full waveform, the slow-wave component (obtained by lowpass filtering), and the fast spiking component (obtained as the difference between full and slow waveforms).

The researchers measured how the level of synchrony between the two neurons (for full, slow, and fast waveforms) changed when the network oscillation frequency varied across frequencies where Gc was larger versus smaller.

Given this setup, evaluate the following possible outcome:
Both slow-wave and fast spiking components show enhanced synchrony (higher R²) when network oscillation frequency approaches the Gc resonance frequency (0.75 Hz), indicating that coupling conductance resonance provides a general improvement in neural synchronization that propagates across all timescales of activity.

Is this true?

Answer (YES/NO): NO